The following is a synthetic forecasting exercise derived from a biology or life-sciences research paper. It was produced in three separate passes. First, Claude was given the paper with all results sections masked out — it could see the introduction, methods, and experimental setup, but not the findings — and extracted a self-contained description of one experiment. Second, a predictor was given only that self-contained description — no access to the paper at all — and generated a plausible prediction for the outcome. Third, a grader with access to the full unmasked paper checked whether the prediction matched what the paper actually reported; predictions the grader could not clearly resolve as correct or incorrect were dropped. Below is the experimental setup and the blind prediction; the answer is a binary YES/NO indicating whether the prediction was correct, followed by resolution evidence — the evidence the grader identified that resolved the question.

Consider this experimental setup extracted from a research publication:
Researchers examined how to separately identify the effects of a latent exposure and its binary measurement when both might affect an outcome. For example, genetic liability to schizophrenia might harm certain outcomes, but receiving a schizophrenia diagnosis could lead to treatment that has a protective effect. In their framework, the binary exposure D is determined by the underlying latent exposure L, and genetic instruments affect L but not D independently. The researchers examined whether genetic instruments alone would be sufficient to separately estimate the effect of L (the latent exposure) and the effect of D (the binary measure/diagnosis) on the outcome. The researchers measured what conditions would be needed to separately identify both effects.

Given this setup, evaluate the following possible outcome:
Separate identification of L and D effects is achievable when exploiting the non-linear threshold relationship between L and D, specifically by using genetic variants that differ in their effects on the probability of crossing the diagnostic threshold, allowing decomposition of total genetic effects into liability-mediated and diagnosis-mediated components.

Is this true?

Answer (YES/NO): NO